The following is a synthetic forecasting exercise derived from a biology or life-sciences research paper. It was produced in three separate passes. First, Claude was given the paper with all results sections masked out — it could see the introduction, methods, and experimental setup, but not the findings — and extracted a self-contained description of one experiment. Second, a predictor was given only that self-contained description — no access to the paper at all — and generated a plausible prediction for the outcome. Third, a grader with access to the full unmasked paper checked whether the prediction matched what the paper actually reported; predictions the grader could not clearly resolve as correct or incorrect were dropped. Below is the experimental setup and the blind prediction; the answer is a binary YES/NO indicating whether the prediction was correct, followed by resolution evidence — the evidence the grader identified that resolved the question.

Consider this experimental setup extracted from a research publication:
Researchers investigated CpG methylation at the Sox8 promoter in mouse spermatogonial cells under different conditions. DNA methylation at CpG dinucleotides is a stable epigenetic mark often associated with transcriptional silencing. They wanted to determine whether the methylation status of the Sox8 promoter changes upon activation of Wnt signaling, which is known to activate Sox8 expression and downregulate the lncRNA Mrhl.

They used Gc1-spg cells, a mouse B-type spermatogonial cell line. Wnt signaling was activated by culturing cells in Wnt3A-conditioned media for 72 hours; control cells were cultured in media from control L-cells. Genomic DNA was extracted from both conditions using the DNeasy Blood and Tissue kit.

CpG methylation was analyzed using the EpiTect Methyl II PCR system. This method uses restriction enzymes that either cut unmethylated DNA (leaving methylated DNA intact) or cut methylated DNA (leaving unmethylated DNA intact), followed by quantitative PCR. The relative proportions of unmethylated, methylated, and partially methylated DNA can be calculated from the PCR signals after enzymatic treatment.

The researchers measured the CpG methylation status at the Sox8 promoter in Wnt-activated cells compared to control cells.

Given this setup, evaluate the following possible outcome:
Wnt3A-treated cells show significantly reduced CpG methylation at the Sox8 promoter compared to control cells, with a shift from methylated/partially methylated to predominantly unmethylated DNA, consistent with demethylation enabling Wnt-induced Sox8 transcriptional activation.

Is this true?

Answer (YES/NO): NO